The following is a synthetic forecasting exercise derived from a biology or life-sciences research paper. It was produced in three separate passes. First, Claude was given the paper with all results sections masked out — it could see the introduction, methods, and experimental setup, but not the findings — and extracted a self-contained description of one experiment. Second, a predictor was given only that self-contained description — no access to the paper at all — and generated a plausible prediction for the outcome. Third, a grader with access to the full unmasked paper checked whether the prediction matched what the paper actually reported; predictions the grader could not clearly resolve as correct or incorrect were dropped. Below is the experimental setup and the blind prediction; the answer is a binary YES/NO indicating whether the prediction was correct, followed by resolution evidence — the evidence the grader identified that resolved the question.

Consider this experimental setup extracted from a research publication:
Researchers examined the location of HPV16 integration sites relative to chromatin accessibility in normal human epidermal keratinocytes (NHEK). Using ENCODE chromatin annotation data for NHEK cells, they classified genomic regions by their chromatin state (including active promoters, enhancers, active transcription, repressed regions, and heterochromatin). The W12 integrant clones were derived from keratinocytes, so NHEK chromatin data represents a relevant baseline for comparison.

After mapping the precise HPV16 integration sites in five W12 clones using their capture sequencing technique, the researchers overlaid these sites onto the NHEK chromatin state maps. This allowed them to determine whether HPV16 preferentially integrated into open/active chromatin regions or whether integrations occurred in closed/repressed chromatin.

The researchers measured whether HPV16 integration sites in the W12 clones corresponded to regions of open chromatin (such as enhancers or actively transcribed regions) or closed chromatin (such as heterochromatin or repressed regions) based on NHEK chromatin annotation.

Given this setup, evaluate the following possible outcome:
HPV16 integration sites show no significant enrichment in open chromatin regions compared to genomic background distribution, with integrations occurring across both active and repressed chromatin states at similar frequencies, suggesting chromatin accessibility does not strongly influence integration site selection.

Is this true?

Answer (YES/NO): NO